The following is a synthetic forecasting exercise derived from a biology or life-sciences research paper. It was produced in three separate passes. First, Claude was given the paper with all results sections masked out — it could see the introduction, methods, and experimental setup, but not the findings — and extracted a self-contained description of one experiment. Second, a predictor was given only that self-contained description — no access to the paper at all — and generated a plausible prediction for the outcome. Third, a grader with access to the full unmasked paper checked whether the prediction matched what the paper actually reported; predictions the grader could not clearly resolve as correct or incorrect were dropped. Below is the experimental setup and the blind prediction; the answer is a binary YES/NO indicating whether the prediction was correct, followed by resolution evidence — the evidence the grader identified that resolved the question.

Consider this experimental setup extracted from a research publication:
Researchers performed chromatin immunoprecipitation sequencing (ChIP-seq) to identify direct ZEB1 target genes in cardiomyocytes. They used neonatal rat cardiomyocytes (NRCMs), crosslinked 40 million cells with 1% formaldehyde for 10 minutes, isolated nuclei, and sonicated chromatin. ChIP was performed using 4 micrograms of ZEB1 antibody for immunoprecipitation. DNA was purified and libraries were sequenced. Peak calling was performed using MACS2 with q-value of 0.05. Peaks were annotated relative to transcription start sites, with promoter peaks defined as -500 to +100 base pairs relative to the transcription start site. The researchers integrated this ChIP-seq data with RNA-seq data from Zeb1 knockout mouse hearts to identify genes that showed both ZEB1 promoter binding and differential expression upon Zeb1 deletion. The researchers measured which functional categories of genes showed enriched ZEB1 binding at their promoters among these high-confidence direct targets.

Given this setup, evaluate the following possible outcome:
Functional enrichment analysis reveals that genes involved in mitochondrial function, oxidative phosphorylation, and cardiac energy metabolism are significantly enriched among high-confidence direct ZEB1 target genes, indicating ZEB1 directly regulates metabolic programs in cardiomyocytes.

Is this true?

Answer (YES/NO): YES